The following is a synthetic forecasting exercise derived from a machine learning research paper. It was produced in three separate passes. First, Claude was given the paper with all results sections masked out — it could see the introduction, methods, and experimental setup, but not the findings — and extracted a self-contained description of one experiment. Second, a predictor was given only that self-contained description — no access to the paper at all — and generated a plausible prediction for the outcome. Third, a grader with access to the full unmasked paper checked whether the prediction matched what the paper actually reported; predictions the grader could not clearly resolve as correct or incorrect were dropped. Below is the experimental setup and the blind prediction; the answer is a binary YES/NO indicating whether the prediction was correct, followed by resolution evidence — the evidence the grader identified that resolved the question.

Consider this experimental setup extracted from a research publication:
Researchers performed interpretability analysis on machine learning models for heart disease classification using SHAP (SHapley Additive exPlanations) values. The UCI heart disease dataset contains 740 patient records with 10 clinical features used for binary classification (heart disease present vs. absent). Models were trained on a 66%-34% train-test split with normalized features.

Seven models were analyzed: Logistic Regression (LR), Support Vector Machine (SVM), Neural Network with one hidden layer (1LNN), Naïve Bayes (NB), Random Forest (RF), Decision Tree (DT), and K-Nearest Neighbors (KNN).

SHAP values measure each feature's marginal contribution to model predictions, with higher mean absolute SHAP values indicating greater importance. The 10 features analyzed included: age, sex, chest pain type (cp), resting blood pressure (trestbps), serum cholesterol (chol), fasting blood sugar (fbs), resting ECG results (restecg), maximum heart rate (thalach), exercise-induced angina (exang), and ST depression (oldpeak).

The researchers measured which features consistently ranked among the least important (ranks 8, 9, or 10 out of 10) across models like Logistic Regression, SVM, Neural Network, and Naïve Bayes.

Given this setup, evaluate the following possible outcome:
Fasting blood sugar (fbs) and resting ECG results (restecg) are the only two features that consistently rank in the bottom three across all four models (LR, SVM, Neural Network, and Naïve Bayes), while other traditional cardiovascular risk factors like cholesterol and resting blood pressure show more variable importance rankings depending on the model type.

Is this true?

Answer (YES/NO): NO